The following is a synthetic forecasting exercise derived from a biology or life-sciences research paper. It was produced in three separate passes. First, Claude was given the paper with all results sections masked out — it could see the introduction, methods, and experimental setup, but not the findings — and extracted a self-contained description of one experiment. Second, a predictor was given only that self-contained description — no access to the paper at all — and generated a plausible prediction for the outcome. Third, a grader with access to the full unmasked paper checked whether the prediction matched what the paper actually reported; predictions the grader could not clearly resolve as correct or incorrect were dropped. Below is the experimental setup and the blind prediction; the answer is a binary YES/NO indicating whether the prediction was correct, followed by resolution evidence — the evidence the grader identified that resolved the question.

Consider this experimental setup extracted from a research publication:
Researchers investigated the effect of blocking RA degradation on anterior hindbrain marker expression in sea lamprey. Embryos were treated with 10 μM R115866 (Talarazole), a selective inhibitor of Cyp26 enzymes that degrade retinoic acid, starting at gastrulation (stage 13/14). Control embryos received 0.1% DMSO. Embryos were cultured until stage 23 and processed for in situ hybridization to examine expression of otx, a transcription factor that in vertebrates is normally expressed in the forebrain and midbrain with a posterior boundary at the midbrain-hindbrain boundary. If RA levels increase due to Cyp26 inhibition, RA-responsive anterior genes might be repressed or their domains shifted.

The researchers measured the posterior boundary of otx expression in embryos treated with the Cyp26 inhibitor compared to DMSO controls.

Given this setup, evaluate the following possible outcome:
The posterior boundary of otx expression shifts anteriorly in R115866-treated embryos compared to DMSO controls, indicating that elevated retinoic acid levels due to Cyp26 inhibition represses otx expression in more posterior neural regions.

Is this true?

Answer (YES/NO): YES